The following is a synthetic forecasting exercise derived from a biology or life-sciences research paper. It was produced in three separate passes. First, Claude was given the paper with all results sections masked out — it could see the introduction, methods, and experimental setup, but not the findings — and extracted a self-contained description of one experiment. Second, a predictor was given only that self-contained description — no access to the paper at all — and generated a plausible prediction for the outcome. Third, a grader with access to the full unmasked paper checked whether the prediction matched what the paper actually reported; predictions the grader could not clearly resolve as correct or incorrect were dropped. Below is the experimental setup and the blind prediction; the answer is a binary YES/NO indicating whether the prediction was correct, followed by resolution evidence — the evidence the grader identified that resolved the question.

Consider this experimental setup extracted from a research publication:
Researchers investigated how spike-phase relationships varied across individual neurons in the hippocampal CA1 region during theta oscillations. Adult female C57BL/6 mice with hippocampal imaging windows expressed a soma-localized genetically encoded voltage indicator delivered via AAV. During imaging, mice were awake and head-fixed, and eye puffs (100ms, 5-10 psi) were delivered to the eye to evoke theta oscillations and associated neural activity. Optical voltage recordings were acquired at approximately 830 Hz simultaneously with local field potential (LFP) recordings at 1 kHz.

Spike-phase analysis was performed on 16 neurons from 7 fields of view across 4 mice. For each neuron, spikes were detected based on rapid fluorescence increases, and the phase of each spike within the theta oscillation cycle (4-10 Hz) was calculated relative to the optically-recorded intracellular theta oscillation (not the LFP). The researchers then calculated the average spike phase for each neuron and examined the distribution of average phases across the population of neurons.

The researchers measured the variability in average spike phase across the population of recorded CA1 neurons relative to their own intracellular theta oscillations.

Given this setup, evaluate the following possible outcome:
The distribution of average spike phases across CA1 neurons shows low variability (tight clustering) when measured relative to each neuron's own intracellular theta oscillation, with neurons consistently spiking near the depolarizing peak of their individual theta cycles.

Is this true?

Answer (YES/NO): YES